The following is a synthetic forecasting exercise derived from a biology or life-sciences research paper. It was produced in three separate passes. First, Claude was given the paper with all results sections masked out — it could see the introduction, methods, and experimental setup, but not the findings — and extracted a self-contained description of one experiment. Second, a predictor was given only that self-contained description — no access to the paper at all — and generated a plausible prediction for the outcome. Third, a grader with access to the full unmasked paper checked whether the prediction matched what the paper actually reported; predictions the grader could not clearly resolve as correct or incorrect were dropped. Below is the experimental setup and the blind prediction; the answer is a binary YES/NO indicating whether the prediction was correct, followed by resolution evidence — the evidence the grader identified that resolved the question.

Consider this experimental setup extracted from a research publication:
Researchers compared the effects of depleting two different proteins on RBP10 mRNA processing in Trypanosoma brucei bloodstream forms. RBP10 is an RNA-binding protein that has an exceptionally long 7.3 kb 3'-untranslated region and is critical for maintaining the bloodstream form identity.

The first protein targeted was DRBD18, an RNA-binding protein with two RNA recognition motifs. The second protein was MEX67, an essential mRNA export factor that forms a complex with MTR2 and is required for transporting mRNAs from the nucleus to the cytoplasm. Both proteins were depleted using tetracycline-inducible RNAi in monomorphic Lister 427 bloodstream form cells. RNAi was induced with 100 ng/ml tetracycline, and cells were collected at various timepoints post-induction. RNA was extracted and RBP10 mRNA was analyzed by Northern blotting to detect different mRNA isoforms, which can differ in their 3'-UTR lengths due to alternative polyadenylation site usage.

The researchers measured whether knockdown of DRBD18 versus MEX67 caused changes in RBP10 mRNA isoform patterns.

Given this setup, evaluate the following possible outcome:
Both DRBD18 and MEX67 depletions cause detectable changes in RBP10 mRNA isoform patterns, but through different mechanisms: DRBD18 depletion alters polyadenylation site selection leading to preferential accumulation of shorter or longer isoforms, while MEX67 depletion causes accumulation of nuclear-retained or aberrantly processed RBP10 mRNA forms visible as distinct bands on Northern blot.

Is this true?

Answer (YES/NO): NO